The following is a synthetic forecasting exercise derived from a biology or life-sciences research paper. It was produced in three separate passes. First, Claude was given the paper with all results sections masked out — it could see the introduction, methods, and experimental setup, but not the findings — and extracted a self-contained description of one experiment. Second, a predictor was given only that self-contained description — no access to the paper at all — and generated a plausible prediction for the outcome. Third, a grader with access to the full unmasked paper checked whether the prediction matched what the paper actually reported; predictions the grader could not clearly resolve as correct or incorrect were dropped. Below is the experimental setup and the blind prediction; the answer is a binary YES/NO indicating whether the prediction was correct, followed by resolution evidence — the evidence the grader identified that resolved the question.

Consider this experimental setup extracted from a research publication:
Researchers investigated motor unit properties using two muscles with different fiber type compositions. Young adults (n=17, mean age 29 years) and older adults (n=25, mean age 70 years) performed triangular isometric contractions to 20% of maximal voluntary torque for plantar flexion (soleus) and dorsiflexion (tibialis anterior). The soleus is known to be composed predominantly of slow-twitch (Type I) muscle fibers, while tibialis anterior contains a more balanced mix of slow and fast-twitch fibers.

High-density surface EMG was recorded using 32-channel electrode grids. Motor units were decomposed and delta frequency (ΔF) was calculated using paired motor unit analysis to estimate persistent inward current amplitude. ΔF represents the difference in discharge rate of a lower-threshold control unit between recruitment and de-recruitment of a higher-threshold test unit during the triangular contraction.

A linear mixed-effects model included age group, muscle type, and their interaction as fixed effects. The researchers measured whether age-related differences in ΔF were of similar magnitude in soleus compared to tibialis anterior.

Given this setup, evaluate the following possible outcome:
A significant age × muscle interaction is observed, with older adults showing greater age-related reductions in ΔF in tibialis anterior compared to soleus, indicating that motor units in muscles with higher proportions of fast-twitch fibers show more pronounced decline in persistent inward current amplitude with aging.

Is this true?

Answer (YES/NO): NO